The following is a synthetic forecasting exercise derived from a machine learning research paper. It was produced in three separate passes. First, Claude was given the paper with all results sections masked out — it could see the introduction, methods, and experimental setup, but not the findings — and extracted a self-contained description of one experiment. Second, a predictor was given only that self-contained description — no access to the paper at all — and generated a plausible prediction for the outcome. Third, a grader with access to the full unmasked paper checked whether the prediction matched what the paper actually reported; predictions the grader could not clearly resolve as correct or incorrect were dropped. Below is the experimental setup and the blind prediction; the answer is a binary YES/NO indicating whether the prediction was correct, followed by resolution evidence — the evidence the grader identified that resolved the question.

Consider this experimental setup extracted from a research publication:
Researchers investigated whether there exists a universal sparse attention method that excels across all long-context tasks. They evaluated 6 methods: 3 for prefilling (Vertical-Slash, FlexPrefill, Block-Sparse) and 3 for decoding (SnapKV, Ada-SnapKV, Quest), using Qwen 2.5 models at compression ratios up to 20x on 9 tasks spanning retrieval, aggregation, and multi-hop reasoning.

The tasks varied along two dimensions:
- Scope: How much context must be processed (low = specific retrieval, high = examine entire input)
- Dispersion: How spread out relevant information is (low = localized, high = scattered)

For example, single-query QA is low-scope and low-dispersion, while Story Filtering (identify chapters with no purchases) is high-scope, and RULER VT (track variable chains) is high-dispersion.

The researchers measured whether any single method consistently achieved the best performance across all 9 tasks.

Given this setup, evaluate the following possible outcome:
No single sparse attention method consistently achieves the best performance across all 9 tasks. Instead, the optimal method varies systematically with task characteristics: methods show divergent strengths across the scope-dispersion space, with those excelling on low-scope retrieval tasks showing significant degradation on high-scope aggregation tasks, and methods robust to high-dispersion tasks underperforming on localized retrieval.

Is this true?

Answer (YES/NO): NO